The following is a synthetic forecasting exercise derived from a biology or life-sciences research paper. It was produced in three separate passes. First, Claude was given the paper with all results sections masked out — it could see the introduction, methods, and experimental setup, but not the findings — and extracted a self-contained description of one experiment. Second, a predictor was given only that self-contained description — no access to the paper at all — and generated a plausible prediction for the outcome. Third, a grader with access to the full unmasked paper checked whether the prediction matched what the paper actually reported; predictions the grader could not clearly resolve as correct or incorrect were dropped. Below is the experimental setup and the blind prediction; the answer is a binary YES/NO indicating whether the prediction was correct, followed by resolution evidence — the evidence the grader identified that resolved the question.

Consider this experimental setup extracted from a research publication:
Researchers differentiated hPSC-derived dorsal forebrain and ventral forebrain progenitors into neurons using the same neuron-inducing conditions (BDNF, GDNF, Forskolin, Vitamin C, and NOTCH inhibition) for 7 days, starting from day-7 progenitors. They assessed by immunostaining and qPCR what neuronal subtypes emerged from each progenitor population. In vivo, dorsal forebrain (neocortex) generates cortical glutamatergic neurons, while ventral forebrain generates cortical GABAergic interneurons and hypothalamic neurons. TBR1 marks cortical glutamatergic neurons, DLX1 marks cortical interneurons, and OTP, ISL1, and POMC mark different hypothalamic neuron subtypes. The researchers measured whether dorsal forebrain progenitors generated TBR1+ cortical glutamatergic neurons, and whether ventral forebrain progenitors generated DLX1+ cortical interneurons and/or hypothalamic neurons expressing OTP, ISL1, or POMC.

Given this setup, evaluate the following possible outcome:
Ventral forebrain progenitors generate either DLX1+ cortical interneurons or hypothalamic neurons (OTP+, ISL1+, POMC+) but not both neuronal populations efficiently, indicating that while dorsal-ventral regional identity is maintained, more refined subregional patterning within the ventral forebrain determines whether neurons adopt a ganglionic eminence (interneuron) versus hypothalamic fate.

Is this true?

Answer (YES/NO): NO